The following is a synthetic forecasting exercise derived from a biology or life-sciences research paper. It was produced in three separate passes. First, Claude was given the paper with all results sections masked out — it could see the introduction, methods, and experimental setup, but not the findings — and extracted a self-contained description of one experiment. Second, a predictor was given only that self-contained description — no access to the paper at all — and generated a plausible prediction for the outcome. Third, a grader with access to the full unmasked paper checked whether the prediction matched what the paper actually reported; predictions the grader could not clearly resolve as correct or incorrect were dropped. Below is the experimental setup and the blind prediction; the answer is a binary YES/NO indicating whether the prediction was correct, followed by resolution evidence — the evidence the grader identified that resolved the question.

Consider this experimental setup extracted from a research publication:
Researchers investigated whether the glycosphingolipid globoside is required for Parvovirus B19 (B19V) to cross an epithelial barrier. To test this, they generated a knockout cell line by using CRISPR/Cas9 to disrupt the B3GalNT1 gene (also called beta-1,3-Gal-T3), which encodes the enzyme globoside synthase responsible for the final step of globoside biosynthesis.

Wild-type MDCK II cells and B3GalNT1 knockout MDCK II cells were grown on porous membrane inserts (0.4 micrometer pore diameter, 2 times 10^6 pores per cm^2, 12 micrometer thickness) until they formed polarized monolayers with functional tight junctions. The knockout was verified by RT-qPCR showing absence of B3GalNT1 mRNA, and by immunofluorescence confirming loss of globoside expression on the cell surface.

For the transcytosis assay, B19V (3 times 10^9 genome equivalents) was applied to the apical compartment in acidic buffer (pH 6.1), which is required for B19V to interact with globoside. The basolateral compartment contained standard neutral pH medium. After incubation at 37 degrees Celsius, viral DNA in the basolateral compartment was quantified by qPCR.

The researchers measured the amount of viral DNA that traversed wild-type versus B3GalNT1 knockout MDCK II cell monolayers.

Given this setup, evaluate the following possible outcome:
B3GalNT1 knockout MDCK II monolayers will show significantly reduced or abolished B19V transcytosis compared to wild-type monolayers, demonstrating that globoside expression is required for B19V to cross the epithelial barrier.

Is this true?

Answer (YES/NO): YES